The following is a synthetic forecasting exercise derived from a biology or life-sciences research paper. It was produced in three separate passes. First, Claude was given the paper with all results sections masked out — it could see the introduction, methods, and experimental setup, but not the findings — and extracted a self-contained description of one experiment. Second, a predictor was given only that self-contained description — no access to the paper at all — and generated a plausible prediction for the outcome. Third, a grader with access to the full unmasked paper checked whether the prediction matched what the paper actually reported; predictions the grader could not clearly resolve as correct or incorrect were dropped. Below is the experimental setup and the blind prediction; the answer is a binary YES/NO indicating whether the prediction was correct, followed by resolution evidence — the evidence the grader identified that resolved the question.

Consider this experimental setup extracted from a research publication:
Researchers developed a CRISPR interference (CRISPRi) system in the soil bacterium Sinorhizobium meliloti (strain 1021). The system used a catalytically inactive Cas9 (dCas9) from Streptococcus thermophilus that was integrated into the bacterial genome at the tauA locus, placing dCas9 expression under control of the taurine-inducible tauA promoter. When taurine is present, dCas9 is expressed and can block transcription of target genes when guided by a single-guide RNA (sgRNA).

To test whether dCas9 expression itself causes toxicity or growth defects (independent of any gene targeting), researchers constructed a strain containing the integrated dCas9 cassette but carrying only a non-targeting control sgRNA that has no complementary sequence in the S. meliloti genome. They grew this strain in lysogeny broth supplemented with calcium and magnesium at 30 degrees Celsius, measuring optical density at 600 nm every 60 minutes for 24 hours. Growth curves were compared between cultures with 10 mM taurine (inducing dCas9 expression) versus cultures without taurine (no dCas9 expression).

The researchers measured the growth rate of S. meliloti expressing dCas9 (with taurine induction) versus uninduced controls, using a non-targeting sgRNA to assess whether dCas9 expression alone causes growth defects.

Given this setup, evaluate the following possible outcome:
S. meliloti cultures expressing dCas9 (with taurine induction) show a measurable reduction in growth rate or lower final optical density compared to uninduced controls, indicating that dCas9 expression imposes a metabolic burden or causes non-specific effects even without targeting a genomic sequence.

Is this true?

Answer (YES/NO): NO